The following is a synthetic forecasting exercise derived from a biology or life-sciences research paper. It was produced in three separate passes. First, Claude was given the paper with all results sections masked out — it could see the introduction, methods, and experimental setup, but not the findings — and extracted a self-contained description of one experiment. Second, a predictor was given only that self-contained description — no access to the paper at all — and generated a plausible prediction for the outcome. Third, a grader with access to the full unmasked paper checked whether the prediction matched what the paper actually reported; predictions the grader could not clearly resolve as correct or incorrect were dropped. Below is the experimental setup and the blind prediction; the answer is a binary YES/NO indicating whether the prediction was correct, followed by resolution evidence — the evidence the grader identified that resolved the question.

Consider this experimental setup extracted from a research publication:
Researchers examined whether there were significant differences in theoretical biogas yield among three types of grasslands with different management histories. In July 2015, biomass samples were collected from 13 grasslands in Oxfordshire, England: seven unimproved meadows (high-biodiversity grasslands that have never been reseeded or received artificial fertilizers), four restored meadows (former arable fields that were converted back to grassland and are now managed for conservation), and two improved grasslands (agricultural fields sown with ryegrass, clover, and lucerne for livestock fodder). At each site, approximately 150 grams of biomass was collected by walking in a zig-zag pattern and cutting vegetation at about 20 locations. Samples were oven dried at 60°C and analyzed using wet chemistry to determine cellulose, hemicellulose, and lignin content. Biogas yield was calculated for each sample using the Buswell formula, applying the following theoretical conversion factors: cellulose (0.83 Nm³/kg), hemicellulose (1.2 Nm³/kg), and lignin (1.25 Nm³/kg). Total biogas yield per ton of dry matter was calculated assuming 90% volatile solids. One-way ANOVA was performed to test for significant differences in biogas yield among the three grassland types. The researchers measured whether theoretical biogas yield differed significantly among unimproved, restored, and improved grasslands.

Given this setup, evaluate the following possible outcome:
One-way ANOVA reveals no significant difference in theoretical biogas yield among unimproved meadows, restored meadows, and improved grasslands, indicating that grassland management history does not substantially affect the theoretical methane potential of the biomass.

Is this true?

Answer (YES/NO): NO